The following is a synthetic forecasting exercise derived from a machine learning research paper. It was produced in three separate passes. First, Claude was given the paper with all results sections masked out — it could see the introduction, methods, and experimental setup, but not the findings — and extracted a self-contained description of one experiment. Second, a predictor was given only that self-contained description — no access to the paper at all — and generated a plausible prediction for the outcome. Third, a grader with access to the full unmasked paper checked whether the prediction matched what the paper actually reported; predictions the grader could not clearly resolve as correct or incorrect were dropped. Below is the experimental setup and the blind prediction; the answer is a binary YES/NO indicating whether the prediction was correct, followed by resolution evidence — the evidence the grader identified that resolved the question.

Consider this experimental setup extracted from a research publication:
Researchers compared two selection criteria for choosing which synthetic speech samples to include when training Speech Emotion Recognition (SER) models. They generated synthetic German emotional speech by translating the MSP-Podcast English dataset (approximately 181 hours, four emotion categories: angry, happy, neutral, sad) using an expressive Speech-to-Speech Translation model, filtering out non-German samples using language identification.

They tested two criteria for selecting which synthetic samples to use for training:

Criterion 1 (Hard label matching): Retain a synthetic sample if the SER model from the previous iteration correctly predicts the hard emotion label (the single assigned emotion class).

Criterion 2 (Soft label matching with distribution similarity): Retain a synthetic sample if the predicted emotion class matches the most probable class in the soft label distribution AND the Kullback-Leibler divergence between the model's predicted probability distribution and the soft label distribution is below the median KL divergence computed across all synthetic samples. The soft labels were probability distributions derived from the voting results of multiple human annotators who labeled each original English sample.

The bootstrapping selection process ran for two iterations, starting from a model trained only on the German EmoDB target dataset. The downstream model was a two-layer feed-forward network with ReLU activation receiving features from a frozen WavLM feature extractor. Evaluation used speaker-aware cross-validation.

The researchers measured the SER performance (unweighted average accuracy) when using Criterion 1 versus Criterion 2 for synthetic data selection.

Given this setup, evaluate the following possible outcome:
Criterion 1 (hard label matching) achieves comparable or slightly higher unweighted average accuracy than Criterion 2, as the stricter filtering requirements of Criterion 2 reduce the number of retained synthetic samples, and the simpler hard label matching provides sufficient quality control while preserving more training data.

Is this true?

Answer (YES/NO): NO